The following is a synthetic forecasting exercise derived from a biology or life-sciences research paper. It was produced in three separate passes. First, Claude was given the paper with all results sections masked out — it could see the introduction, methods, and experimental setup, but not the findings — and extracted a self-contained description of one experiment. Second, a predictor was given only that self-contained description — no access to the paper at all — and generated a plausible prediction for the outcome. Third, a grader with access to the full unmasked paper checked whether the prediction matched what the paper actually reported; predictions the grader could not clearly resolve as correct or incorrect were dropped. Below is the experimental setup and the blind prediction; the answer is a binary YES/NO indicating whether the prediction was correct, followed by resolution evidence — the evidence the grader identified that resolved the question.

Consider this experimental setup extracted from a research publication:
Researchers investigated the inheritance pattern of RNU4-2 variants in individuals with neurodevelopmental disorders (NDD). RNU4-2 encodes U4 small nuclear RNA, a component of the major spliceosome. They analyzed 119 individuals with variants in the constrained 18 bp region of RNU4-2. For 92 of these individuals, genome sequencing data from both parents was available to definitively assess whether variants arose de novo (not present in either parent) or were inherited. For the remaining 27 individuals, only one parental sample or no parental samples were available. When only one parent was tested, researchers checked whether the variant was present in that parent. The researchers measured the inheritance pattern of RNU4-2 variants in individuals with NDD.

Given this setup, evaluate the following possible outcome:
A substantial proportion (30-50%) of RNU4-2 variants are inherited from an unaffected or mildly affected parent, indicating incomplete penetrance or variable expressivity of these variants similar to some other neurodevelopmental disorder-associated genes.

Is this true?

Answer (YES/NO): NO